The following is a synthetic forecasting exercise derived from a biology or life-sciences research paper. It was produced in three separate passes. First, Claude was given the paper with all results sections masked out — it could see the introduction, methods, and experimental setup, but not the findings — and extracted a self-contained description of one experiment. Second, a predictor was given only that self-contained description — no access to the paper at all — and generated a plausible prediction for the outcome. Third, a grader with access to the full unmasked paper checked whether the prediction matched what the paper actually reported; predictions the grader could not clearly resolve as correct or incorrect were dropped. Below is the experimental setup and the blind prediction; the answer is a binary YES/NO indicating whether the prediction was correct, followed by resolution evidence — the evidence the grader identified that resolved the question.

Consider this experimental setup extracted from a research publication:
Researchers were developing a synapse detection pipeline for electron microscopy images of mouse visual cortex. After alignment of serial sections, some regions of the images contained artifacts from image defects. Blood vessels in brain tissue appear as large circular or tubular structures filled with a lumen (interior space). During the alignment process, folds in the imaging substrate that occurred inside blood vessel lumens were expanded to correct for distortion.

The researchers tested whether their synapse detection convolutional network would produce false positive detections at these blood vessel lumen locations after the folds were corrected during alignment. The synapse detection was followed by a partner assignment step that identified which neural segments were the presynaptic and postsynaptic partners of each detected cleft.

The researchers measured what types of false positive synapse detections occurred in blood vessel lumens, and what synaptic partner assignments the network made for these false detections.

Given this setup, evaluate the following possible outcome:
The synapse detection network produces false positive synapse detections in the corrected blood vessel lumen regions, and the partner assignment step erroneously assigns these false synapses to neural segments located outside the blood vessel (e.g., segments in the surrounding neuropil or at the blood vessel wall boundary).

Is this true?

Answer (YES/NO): NO